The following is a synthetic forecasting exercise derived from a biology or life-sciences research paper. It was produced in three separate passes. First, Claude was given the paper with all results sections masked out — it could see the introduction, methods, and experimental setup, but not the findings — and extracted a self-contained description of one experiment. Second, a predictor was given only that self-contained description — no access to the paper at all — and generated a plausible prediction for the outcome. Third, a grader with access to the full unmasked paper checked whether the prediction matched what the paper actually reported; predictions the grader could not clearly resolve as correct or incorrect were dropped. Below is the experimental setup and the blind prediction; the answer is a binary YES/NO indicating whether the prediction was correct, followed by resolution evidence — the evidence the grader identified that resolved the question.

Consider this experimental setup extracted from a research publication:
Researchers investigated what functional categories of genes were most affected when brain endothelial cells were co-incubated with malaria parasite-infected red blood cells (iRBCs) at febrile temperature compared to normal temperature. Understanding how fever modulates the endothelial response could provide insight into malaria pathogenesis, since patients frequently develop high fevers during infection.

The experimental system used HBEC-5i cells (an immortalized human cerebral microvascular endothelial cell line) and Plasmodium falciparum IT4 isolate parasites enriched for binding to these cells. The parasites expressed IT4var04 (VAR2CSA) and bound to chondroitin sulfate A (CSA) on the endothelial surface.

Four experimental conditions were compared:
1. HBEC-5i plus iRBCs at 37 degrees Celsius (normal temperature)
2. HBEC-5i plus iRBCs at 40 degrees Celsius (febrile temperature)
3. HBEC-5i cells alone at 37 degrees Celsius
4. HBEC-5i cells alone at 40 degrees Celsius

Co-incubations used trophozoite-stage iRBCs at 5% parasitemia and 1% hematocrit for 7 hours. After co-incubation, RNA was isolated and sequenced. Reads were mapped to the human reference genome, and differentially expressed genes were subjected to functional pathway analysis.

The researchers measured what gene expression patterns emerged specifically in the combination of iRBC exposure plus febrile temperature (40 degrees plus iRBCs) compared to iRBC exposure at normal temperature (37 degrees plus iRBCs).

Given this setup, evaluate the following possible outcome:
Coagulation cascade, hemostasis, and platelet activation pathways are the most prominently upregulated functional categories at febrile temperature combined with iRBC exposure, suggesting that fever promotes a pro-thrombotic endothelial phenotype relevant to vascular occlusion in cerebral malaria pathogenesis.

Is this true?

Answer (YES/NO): NO